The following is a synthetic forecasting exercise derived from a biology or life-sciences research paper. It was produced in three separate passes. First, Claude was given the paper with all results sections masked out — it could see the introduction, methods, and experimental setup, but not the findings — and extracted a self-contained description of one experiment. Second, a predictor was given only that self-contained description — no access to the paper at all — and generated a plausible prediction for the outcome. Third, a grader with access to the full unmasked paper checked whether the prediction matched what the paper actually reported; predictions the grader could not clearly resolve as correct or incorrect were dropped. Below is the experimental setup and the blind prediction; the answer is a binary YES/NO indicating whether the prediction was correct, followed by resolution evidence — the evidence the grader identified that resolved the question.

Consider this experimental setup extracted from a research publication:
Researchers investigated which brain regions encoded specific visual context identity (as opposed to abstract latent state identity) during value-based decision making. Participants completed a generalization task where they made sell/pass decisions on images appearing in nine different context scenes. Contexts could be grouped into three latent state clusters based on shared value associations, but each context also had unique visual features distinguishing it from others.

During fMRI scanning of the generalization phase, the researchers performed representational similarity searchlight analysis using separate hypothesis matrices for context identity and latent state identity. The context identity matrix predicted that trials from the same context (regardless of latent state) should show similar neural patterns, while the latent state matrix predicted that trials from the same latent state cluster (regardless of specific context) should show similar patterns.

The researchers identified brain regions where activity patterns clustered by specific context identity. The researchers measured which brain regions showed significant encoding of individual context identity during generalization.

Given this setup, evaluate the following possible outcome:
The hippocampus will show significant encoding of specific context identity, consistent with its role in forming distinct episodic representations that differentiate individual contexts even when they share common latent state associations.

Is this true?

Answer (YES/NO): NO